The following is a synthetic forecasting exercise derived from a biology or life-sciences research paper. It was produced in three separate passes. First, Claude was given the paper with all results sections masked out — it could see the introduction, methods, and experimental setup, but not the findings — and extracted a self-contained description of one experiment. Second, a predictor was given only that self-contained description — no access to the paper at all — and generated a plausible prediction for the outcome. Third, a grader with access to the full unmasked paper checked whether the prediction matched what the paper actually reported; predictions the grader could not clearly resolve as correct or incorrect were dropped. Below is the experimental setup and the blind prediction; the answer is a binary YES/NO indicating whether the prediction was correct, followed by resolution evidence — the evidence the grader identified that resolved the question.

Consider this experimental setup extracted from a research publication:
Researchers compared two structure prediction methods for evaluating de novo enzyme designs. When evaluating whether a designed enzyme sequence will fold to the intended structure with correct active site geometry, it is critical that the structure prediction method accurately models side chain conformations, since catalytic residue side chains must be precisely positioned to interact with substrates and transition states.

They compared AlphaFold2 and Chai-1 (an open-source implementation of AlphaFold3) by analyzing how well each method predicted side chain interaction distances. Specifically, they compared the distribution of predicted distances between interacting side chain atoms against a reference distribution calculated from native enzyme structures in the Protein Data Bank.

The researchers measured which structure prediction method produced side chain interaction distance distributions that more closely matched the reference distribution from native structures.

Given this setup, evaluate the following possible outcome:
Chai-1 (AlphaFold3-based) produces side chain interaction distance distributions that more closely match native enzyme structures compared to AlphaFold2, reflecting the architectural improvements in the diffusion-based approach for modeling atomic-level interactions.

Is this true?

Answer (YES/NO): YES